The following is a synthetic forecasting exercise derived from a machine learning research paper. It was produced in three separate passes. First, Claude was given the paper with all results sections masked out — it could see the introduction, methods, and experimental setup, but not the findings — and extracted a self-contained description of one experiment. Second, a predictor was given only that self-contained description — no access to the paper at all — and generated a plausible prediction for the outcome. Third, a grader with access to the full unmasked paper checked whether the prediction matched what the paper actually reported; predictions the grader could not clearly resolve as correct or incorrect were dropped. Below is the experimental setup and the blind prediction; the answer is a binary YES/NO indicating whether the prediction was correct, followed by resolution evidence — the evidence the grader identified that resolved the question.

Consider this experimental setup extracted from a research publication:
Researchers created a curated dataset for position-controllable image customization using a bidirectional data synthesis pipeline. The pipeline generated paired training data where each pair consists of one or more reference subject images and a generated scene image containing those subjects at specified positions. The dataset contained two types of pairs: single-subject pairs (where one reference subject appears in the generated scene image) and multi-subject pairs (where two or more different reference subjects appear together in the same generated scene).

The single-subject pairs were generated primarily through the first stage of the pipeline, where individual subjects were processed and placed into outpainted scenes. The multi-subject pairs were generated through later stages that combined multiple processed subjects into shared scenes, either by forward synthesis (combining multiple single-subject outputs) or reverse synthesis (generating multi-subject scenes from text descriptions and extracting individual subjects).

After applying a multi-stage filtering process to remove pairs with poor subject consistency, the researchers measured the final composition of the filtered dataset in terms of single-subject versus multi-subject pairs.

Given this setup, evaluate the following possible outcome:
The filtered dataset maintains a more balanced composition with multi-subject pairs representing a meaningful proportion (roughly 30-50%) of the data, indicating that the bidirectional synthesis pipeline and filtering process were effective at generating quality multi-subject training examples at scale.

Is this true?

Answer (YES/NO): NO